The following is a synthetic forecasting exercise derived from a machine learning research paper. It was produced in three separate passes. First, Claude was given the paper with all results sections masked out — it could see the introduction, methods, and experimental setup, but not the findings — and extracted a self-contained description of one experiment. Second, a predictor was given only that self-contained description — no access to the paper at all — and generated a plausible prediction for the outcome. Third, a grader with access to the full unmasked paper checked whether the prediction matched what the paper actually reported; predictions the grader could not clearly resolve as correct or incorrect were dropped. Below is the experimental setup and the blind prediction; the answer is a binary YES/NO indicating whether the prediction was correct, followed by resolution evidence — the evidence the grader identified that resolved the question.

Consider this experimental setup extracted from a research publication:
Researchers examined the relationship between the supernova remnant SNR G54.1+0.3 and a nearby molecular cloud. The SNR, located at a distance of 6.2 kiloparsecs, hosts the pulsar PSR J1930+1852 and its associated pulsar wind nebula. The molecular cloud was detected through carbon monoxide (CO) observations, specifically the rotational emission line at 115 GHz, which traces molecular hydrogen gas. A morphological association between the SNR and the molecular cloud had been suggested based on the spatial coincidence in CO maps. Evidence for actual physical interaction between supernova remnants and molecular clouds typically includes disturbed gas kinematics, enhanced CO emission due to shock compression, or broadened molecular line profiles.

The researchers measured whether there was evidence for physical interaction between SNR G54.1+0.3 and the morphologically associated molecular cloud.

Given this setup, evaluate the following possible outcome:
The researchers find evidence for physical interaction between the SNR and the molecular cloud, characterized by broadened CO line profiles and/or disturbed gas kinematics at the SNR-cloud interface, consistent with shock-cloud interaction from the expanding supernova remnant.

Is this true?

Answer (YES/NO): NO